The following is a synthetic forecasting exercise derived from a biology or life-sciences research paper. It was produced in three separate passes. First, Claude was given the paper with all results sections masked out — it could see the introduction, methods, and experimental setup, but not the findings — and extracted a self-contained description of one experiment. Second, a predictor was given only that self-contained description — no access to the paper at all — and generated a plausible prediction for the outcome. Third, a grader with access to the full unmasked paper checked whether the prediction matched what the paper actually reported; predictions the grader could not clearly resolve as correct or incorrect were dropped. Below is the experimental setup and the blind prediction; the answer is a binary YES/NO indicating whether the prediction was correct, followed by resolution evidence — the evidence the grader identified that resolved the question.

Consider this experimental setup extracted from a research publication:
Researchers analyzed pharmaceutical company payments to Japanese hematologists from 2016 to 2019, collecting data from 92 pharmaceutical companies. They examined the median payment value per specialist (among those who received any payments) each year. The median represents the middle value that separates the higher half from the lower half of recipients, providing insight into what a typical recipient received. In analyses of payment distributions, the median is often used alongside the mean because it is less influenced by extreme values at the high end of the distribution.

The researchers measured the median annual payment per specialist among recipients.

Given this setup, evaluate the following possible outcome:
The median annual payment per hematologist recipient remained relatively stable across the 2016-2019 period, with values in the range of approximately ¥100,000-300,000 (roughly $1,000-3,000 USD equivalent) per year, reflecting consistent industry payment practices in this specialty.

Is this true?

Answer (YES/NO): NO